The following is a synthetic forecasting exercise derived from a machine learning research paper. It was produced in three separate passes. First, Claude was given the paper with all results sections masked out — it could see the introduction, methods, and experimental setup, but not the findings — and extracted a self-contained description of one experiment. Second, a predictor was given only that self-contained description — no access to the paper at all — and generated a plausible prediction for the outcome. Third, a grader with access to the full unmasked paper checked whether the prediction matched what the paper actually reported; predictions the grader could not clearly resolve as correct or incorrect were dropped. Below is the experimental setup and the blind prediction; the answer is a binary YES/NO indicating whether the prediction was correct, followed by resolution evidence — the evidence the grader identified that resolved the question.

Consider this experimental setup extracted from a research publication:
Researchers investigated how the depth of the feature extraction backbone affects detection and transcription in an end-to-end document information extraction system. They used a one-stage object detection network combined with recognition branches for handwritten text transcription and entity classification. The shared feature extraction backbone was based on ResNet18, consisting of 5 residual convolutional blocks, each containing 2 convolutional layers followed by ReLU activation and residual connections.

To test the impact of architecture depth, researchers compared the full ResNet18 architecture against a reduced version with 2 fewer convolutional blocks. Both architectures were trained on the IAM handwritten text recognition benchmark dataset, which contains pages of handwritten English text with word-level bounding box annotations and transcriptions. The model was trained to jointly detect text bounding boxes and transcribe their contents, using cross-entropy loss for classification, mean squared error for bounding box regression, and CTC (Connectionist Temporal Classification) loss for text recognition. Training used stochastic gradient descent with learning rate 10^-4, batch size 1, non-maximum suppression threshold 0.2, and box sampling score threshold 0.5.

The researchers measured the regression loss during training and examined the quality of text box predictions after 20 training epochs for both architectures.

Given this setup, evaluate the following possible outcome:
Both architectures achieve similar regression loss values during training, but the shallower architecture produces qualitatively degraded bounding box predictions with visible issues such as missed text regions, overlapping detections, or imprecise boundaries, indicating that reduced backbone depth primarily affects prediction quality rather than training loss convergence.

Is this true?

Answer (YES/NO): NO